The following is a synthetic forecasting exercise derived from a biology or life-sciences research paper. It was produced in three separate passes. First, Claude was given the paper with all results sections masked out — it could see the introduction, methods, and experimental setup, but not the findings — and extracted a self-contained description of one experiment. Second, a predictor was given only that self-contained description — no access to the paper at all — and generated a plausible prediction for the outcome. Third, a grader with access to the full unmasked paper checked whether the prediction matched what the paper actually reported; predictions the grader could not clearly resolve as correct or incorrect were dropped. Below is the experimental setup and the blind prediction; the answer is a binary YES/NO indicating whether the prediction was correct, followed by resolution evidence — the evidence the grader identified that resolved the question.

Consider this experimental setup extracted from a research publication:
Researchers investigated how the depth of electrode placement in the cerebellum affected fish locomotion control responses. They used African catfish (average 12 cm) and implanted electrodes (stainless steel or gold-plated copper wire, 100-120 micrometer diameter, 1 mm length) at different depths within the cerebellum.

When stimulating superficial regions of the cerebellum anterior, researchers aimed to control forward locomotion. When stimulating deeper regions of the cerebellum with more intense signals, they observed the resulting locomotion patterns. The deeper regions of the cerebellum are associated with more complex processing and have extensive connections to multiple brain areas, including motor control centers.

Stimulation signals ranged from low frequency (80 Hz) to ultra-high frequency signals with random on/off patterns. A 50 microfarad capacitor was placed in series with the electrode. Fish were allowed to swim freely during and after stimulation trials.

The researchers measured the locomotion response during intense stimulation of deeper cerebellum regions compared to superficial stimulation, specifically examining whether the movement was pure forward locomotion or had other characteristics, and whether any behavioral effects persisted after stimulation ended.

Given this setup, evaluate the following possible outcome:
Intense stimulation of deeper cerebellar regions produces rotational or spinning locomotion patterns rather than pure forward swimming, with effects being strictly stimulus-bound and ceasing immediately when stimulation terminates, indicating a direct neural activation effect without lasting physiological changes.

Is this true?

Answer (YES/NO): NO